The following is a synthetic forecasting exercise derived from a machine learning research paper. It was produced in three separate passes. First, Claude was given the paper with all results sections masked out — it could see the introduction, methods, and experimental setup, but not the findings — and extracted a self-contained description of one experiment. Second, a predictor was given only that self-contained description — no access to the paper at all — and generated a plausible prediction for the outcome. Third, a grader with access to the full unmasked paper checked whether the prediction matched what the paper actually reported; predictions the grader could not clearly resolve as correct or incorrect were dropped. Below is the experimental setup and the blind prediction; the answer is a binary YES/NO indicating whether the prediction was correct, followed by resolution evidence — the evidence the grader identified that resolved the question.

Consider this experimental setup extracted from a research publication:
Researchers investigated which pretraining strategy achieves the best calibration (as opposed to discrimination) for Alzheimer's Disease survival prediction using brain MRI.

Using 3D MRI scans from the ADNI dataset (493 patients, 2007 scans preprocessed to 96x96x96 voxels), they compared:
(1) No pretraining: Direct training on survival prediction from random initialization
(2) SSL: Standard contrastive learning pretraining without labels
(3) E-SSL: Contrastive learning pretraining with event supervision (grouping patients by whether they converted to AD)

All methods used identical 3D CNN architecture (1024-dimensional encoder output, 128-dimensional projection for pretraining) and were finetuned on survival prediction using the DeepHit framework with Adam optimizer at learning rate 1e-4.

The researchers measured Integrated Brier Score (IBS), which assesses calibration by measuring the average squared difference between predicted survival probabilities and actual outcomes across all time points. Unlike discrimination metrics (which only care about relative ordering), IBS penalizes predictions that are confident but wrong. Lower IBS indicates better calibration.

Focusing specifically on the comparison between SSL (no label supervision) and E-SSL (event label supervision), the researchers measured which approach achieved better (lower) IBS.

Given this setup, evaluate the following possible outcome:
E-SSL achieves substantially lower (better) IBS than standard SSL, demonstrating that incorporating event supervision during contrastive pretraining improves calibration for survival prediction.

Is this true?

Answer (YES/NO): NO